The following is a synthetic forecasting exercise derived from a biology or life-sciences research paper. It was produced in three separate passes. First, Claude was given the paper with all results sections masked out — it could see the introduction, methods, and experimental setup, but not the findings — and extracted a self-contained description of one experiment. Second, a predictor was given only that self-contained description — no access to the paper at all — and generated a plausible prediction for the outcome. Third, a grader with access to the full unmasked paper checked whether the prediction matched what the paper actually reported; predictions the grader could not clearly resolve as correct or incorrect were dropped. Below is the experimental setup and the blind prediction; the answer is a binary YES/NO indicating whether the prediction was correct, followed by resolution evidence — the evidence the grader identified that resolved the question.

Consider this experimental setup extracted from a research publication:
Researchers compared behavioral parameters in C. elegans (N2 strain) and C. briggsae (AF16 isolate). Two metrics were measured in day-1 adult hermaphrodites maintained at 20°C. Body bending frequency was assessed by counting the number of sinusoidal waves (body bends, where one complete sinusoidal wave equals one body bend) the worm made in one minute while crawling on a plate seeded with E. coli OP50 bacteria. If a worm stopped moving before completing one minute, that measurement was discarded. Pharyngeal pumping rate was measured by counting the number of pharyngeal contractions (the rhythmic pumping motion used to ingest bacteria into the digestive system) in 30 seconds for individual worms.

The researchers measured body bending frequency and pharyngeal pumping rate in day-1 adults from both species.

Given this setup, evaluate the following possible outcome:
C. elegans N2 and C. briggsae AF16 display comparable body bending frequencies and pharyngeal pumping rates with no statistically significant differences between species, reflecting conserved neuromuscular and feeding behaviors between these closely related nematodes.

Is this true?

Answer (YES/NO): YES